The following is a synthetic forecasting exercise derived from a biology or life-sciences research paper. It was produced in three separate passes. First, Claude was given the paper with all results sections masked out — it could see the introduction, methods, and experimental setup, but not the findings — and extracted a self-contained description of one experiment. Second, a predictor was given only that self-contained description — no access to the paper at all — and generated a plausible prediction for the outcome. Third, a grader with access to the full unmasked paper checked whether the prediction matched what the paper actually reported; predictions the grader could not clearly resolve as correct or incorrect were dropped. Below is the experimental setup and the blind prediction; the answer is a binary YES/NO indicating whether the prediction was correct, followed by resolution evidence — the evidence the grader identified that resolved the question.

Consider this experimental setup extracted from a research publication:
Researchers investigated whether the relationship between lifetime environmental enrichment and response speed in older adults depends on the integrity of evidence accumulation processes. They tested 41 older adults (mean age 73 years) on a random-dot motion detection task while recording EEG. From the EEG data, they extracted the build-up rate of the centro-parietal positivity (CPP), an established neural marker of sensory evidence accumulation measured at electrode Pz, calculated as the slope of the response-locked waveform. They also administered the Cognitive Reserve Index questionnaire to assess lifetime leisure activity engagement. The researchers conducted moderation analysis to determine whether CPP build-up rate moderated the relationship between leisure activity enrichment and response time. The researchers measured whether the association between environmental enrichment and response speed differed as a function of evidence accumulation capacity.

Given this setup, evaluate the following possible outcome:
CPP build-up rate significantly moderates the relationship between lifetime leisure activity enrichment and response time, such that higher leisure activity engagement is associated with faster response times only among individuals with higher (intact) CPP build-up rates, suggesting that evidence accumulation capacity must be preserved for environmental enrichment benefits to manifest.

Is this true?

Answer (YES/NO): NO